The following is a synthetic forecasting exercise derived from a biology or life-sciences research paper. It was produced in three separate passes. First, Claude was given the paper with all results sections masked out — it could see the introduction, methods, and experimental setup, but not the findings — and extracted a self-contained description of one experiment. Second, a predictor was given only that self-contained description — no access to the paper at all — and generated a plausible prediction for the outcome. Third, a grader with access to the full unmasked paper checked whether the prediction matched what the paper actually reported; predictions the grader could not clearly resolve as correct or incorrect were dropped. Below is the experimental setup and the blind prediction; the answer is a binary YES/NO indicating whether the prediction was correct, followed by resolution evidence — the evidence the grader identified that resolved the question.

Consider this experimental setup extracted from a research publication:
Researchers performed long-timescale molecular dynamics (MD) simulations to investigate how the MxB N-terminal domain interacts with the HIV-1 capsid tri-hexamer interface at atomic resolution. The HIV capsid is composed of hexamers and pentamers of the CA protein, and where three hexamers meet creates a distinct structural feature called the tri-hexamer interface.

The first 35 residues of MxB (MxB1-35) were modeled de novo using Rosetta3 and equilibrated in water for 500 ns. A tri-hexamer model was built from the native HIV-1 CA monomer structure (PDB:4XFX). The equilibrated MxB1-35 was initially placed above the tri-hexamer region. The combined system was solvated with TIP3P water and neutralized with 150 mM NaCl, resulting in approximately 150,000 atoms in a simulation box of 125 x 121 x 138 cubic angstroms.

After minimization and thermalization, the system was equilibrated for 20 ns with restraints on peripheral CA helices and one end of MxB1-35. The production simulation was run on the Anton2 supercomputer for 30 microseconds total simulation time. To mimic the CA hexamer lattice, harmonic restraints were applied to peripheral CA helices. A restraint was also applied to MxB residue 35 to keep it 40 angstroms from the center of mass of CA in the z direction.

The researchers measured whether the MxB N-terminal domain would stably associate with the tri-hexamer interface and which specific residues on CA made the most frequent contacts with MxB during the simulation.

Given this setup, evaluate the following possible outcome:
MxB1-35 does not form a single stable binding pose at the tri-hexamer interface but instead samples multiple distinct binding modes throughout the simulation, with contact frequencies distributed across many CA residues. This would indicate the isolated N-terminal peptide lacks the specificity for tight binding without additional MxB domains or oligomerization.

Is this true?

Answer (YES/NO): NO